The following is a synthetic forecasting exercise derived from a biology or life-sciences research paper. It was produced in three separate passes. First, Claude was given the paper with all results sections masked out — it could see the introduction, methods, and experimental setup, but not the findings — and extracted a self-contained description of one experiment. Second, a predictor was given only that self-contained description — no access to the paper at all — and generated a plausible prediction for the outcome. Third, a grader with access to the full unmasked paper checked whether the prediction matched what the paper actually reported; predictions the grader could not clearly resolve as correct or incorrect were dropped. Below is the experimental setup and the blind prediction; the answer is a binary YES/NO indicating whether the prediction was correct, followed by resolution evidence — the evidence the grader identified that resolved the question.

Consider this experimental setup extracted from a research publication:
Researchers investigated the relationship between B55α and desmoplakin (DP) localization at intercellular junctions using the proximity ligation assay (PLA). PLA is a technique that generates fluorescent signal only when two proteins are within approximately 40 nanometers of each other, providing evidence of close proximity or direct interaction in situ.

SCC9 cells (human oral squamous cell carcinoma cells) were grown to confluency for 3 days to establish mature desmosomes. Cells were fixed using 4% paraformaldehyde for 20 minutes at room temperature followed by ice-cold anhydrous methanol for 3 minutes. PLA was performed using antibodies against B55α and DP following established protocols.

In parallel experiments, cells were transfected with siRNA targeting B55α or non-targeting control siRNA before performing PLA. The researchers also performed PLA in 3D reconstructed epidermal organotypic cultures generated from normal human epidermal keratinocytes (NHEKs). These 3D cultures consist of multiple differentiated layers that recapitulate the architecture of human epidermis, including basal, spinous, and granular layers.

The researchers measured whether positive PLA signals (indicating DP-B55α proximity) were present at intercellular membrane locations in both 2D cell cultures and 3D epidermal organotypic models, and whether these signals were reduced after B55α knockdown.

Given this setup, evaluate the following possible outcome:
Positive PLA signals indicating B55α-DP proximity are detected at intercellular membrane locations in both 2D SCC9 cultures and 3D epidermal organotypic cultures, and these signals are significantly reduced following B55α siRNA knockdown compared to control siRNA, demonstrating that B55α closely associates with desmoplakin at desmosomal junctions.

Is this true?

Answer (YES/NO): NO